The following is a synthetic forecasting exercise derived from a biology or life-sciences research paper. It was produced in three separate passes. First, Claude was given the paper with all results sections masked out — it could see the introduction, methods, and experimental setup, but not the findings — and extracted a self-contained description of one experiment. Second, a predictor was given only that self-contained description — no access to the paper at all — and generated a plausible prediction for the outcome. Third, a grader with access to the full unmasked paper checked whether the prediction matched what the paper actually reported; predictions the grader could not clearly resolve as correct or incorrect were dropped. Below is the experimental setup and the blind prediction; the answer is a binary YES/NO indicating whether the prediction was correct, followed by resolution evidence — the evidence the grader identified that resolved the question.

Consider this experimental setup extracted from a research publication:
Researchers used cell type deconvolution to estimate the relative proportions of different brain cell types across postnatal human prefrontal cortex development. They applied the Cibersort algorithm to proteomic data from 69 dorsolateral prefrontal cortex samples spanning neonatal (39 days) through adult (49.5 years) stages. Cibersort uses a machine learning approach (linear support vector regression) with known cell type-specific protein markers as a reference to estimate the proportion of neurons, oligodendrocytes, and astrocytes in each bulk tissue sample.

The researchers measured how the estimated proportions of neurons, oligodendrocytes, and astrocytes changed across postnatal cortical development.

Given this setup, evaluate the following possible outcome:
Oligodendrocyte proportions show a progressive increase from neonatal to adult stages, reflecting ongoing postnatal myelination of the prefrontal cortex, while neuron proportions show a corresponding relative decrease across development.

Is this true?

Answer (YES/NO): YES